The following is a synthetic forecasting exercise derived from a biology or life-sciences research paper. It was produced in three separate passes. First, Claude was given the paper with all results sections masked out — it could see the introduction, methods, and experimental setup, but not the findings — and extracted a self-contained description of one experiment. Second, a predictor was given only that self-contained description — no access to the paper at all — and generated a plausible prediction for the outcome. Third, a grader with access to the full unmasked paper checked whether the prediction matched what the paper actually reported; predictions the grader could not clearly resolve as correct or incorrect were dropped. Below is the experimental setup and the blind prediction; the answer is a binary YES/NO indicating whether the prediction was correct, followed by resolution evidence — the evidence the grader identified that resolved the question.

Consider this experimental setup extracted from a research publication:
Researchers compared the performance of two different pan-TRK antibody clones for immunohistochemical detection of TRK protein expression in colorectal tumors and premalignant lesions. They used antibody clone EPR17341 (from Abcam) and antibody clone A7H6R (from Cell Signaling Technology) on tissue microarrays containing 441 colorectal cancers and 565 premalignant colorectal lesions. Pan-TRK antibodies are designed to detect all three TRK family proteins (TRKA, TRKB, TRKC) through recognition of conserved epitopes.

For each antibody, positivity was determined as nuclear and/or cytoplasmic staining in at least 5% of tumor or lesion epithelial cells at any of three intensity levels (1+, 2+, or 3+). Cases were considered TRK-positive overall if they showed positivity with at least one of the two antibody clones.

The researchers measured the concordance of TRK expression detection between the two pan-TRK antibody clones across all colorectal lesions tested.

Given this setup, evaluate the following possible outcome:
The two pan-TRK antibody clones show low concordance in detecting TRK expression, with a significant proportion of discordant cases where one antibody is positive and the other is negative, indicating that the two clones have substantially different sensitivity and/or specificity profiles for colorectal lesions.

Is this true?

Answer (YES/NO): NO